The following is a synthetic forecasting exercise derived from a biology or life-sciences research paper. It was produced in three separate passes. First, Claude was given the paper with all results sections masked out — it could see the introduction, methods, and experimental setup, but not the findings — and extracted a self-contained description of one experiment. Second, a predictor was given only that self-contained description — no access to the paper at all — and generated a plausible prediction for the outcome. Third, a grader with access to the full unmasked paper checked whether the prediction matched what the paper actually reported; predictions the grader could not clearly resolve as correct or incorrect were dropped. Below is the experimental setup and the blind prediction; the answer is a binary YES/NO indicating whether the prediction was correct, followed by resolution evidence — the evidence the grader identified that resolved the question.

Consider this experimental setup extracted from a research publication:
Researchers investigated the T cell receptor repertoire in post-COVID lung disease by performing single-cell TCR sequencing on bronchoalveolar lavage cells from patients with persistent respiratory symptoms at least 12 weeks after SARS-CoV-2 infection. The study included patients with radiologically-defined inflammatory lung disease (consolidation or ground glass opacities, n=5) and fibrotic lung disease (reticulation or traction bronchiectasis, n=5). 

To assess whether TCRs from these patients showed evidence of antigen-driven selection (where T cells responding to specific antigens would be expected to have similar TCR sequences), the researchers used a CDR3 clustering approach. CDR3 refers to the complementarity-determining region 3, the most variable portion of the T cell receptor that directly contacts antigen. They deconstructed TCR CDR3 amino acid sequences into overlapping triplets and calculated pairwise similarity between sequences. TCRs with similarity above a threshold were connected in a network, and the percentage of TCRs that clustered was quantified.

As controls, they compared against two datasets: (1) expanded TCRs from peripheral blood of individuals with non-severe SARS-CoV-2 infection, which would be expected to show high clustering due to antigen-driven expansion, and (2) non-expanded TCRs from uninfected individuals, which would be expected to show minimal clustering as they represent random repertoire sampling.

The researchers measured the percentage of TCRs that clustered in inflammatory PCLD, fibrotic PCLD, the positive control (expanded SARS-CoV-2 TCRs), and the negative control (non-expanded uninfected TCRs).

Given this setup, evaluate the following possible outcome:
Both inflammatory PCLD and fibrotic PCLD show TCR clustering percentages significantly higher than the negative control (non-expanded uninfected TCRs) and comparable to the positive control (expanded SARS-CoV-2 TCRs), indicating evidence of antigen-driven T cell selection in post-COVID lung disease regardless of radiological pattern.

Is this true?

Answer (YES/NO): YES